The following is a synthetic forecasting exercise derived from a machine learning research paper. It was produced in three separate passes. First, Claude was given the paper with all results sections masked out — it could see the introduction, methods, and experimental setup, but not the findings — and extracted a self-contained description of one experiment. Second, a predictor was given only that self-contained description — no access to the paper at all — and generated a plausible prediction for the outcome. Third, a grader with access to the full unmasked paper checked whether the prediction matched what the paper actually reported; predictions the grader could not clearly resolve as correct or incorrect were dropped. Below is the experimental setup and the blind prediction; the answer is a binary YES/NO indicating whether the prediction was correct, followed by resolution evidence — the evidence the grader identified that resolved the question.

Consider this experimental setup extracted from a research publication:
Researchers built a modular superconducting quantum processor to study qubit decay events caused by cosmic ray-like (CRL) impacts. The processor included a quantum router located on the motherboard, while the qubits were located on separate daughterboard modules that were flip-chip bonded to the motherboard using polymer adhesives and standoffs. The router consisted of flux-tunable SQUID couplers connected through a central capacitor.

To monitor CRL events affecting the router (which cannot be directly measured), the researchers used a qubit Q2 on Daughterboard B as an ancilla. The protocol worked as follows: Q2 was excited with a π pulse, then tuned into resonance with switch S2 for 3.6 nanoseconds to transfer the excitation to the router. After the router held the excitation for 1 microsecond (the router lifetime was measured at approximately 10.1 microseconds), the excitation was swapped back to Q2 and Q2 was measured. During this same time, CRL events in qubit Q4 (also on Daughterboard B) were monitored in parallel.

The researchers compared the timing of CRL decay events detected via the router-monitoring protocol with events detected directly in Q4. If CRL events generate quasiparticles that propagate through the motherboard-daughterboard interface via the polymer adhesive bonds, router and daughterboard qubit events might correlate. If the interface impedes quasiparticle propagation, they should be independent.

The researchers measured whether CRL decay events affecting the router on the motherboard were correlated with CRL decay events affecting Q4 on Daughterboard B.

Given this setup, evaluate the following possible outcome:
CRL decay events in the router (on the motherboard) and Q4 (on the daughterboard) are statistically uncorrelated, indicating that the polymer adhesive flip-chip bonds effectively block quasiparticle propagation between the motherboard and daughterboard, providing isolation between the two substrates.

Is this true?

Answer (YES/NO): NO